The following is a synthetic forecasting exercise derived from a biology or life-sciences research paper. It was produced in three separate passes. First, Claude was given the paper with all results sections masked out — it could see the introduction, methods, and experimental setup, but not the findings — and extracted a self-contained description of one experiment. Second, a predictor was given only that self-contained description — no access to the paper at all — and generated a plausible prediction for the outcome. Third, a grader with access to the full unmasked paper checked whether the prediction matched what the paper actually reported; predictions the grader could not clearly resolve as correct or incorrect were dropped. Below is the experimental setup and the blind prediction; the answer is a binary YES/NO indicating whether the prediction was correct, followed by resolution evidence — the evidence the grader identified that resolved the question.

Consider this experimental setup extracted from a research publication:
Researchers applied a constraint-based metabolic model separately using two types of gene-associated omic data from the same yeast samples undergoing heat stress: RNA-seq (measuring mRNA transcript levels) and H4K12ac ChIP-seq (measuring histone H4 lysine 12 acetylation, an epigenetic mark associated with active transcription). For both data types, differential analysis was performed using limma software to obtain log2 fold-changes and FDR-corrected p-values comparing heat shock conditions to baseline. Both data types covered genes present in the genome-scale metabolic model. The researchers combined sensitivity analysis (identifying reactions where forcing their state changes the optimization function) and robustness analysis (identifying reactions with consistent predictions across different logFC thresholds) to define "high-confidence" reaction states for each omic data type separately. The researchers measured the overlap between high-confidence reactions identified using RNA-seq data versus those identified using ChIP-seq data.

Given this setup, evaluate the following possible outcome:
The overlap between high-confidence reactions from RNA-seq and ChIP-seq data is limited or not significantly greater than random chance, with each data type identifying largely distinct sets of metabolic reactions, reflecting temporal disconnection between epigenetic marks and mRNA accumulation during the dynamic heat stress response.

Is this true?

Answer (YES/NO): NO